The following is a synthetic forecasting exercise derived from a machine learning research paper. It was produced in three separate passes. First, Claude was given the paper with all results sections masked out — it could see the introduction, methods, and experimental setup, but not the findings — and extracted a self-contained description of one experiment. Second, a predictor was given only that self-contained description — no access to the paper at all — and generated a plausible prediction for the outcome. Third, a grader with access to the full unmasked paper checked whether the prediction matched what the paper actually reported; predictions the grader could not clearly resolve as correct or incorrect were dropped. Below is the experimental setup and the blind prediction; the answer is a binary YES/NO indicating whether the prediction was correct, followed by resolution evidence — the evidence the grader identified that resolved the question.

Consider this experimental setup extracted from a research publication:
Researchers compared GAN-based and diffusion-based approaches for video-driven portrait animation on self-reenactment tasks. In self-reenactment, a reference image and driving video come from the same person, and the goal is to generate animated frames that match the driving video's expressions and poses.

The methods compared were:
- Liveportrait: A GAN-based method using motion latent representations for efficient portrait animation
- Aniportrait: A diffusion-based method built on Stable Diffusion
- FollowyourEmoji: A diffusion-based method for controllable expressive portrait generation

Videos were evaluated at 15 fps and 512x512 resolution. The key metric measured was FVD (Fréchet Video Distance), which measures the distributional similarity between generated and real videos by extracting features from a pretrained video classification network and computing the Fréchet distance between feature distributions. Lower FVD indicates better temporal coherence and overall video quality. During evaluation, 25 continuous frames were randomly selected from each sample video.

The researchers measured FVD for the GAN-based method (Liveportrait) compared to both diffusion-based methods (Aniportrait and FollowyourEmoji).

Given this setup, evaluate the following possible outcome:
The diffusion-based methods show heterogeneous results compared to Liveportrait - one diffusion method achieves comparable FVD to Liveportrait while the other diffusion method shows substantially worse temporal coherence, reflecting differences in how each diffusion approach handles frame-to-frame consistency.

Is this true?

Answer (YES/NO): NO